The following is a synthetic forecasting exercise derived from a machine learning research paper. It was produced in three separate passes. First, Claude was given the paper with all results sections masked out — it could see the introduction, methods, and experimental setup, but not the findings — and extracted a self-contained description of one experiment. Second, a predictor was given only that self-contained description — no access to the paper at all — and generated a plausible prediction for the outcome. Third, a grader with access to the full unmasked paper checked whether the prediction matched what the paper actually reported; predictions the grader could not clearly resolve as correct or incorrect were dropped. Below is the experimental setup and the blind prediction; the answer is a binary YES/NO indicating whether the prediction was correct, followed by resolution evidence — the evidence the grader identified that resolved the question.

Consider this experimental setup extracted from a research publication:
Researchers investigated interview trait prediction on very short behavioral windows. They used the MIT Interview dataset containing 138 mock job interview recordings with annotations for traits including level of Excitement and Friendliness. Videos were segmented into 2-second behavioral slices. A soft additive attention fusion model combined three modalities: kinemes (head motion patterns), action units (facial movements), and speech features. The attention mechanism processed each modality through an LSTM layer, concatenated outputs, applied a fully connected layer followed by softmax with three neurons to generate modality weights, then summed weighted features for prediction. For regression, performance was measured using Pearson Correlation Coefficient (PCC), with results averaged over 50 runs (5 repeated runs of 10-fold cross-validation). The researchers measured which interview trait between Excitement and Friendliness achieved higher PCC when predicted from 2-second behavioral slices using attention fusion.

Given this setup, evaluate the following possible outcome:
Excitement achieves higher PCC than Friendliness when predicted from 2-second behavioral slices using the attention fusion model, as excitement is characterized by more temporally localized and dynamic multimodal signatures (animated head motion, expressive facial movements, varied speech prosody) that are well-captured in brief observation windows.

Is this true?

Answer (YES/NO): NO